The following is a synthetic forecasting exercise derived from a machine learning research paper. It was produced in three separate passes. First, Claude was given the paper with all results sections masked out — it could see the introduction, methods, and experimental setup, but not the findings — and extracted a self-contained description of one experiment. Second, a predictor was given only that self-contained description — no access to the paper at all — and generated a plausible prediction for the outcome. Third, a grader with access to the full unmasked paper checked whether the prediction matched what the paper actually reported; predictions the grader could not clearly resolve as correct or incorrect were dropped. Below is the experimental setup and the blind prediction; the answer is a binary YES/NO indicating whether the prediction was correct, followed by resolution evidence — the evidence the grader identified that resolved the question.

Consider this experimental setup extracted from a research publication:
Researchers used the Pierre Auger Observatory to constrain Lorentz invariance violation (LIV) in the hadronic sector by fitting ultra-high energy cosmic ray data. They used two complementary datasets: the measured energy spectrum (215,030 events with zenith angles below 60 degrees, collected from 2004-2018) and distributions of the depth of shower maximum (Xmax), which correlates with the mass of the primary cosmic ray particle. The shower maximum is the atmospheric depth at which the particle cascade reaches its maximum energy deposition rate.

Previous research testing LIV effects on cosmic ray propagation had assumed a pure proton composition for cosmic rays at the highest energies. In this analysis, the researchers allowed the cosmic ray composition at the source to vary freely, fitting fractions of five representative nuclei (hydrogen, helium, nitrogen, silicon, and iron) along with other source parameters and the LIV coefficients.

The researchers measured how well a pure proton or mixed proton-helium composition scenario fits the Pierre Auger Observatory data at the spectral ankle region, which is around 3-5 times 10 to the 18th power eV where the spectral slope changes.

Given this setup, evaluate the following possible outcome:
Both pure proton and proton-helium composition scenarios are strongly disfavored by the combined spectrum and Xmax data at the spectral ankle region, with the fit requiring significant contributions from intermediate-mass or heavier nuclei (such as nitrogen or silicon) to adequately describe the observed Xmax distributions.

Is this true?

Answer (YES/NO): YES